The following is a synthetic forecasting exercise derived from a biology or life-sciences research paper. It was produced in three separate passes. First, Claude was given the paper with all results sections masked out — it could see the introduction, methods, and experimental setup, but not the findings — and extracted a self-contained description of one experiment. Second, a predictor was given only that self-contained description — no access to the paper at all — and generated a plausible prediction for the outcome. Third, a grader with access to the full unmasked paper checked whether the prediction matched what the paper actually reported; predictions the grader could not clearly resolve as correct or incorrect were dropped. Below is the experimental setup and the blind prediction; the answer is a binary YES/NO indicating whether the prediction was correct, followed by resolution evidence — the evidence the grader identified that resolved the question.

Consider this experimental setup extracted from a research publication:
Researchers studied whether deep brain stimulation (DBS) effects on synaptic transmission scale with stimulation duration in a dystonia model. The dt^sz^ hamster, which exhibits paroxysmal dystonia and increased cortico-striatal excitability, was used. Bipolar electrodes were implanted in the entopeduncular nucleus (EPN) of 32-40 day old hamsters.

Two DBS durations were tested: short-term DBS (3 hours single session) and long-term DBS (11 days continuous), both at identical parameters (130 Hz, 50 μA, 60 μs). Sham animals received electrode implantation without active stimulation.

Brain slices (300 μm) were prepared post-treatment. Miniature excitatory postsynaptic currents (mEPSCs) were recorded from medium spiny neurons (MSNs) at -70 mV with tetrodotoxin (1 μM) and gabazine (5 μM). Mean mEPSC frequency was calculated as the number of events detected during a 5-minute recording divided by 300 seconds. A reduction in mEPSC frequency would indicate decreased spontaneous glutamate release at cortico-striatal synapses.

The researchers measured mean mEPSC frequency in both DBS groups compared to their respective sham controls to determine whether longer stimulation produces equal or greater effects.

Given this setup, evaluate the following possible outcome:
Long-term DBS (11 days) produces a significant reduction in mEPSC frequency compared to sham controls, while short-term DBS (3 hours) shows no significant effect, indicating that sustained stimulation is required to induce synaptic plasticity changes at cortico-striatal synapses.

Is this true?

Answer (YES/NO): NO